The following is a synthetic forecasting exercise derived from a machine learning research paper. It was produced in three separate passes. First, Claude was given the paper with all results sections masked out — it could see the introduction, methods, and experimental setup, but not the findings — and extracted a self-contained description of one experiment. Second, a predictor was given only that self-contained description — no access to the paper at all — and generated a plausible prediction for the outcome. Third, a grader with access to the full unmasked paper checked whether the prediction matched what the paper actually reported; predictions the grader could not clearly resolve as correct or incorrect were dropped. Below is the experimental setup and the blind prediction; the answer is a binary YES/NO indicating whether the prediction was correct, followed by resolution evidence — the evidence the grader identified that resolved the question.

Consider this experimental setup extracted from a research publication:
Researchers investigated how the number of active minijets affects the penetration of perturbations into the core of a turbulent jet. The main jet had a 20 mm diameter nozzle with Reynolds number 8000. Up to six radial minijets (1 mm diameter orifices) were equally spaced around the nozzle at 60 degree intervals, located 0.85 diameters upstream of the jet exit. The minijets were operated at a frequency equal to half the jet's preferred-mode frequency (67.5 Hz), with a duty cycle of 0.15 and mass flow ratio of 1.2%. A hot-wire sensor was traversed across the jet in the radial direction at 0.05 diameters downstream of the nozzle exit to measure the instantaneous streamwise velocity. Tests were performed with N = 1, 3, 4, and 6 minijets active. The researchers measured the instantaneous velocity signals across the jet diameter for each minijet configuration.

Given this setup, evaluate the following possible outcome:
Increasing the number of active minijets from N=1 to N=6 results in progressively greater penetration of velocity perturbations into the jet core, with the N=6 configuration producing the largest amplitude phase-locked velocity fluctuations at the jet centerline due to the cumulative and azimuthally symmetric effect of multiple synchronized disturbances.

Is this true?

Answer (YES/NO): YES